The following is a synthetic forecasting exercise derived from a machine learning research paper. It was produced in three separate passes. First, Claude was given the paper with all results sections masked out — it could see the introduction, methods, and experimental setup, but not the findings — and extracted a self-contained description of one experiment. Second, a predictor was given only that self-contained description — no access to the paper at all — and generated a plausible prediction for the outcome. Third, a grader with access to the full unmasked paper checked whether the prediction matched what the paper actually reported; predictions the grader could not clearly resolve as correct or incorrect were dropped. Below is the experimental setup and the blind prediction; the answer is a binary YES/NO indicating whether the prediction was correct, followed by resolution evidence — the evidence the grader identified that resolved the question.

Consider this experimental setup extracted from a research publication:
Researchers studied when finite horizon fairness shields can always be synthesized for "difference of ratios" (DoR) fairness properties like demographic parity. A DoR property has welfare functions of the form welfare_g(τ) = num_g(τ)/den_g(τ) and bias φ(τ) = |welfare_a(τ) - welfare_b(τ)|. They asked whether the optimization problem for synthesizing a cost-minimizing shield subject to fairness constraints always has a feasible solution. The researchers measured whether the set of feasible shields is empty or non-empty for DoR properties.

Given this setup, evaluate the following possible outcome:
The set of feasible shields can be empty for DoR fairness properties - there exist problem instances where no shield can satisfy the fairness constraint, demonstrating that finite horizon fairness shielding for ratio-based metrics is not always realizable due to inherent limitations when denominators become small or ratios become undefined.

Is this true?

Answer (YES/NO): NO